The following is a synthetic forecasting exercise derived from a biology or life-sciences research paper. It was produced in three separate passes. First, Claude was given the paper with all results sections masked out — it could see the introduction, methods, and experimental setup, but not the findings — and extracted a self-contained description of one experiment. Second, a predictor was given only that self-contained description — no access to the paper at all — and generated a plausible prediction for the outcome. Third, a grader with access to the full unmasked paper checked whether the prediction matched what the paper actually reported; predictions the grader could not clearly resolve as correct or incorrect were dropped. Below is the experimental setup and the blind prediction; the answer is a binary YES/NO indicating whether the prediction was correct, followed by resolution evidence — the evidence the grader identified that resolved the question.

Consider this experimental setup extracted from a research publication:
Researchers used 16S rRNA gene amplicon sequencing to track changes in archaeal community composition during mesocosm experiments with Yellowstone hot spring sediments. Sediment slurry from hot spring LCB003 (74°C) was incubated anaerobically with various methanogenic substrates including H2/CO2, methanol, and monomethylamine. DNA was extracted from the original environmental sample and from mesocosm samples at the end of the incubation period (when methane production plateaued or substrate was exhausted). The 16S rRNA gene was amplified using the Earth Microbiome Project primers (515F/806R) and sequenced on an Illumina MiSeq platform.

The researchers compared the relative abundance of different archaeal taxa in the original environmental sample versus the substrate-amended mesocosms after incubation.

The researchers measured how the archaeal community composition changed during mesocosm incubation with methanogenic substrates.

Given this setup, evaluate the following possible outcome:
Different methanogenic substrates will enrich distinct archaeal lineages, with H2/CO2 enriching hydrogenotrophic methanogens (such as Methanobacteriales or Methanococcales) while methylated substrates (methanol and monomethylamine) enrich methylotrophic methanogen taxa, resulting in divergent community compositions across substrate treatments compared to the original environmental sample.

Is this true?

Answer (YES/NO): NO